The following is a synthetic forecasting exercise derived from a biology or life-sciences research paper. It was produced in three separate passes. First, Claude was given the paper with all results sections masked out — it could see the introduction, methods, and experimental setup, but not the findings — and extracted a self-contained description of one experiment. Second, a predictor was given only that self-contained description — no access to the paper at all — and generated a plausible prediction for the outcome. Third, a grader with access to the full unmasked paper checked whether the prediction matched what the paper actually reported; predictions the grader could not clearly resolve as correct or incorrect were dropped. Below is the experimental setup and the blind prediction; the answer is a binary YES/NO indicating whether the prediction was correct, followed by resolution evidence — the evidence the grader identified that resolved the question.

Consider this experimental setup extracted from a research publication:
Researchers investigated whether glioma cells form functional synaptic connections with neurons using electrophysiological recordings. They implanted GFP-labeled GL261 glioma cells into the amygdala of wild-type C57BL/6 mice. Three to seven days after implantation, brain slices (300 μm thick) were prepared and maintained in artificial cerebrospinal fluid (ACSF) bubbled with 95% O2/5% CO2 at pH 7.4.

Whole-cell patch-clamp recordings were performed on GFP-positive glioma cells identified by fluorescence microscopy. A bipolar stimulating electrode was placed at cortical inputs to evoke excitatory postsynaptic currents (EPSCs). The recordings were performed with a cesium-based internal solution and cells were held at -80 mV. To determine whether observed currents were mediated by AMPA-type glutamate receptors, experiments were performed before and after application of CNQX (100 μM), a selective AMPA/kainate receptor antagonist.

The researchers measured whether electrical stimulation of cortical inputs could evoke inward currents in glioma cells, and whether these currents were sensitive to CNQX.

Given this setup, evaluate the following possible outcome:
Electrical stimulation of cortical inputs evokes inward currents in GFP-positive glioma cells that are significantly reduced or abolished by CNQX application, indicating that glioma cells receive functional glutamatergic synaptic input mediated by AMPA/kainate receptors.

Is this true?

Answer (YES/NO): YES